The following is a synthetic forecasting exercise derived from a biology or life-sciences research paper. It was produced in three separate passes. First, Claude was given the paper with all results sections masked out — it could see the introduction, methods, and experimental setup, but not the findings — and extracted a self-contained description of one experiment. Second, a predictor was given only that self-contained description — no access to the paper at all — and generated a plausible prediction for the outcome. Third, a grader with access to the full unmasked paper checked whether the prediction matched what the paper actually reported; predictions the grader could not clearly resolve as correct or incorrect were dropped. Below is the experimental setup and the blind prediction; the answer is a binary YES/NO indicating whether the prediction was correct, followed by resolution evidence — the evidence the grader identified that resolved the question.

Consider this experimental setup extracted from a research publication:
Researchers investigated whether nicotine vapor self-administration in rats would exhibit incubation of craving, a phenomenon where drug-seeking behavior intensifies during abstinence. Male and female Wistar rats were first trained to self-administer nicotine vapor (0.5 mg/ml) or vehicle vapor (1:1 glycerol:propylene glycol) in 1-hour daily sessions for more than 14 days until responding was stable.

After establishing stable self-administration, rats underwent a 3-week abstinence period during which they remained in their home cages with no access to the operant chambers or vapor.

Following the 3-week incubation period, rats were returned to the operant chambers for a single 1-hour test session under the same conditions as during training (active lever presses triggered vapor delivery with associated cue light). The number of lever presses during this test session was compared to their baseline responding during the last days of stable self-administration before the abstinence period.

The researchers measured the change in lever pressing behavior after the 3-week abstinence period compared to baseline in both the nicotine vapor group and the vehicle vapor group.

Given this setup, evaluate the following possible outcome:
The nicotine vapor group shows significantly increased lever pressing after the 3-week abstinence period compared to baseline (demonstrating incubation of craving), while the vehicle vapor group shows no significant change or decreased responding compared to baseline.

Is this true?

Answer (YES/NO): YES